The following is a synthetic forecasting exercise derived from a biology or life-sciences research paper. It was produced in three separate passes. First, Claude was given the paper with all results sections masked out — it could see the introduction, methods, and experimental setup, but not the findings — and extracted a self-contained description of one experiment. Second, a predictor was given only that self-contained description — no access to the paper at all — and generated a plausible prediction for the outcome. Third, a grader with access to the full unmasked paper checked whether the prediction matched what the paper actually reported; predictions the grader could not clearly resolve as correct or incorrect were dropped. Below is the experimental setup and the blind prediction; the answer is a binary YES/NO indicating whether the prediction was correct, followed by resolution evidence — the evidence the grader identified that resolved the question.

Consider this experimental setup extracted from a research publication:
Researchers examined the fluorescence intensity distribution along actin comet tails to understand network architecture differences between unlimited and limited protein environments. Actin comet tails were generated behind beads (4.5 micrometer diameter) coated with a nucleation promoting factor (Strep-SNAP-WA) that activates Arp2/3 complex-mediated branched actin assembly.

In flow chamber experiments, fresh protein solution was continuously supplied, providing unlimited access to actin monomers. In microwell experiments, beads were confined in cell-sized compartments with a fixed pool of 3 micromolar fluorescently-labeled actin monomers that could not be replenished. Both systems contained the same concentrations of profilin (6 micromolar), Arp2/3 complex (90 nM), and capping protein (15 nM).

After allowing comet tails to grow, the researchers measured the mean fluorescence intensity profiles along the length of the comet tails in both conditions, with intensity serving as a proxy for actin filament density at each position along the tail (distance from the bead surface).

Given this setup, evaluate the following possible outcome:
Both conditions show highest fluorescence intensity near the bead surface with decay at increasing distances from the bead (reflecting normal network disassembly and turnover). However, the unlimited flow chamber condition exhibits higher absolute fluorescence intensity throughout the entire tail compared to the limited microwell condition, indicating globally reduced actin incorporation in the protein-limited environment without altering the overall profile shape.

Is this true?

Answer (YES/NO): NO